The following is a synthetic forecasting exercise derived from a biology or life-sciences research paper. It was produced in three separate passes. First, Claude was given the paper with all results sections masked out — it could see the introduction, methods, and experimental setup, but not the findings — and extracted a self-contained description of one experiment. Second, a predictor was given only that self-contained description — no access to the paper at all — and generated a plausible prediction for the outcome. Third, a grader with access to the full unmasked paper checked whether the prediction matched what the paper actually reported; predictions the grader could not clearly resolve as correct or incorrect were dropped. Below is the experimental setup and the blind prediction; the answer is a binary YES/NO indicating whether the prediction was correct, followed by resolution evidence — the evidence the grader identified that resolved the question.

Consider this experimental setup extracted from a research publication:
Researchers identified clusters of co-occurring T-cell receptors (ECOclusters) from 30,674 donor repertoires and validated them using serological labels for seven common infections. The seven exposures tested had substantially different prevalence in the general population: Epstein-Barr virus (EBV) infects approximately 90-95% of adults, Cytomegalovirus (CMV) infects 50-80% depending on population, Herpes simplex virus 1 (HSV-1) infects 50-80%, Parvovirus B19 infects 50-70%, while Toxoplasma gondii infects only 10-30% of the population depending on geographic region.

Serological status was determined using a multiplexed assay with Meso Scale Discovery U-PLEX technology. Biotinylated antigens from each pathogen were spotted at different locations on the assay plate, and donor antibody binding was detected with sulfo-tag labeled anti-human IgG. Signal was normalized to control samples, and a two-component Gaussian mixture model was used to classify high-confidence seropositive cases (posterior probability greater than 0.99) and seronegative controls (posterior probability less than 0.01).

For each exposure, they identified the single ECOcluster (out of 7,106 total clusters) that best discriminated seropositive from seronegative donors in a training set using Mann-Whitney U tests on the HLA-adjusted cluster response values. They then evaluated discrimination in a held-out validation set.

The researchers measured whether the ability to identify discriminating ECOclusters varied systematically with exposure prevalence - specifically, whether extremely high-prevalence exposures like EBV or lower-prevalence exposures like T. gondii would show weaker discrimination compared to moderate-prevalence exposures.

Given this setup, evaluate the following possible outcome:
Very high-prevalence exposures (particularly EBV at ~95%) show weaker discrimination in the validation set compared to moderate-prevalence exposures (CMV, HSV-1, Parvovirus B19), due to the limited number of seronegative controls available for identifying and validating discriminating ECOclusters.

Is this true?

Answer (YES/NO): NO